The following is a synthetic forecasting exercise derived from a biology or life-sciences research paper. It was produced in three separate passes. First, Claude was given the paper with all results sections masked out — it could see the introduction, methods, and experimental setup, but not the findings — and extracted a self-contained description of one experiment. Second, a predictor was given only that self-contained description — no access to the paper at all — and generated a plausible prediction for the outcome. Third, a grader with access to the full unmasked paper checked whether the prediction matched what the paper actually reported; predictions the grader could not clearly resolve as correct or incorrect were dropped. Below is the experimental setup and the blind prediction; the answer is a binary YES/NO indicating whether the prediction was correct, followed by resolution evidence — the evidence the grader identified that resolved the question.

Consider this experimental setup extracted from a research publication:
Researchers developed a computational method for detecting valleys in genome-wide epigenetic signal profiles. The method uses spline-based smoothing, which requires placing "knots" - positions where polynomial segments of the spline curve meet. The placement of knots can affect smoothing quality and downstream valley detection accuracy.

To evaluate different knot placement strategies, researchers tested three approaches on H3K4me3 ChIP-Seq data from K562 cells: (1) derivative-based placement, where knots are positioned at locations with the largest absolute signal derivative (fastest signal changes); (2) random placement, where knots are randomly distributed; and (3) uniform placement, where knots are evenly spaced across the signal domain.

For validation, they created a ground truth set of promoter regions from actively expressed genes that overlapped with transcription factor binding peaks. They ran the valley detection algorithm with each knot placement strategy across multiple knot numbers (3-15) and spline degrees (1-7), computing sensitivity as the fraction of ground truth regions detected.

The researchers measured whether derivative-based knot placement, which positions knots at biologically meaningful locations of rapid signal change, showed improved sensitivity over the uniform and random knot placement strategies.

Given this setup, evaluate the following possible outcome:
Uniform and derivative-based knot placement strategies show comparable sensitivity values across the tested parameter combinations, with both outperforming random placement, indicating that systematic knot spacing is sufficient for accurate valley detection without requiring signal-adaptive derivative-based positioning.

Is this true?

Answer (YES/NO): NO